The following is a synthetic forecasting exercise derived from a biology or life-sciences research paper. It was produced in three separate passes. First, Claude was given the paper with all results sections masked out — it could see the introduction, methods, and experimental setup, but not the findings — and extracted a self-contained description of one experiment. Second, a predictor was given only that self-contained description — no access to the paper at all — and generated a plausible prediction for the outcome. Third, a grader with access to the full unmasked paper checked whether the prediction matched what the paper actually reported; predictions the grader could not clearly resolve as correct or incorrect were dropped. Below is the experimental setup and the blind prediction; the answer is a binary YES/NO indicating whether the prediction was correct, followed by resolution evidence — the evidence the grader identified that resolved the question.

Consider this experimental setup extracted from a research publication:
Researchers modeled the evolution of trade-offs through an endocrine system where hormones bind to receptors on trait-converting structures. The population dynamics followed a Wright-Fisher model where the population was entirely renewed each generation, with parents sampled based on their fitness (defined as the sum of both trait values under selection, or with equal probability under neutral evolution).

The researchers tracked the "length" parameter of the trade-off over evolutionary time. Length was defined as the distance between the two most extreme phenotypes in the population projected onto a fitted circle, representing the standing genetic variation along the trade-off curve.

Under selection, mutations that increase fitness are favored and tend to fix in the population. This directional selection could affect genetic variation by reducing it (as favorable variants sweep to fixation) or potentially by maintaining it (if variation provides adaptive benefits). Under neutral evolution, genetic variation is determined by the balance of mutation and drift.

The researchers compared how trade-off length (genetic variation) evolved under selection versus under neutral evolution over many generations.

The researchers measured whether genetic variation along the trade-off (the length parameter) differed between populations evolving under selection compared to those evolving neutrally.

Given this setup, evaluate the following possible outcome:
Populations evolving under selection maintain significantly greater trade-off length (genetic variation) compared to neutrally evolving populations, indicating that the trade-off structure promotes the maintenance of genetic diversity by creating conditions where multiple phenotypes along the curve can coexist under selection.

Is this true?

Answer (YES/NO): NO